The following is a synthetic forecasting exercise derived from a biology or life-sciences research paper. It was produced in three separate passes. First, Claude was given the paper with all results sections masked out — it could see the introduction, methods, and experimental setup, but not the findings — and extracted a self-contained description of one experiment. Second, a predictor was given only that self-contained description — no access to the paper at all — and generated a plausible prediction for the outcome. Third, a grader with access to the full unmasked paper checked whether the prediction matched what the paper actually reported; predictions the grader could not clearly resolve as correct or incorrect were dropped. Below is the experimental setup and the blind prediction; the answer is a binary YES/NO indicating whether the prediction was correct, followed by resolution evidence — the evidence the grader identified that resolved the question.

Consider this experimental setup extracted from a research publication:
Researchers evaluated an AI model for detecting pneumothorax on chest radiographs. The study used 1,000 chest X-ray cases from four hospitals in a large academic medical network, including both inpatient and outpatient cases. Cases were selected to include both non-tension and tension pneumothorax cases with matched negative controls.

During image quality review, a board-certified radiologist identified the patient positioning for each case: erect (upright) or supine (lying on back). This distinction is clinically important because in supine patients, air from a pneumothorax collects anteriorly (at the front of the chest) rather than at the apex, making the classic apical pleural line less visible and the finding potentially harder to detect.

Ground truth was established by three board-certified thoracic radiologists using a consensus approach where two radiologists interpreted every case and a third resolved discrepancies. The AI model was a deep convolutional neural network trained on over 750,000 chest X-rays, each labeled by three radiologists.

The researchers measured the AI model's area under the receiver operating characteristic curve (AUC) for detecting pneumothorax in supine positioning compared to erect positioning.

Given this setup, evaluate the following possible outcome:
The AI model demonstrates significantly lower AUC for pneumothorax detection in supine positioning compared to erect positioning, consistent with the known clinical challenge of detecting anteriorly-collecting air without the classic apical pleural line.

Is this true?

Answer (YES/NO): NO